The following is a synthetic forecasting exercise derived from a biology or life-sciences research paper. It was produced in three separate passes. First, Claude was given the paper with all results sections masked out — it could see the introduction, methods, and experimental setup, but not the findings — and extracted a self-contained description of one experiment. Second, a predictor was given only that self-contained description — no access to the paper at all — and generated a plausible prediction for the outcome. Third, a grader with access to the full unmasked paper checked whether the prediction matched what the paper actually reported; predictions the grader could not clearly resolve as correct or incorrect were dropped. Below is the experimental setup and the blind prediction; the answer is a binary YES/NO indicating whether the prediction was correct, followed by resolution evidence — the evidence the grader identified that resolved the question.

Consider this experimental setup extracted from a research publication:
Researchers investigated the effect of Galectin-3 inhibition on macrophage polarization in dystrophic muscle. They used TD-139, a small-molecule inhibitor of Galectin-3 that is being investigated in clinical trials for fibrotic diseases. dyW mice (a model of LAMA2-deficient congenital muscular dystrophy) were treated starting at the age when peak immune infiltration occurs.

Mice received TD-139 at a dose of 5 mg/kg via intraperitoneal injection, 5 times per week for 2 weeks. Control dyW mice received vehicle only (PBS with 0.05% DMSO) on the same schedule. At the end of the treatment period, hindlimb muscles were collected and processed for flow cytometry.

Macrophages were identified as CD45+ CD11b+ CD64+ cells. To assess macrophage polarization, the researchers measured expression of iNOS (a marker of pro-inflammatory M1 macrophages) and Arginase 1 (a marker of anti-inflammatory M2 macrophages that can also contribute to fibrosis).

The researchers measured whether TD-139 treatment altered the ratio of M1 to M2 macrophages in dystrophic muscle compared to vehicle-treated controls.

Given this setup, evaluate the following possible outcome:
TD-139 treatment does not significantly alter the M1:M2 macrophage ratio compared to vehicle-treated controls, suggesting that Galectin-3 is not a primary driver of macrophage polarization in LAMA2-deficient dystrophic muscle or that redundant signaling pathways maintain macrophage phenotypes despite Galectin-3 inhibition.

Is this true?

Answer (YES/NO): NO